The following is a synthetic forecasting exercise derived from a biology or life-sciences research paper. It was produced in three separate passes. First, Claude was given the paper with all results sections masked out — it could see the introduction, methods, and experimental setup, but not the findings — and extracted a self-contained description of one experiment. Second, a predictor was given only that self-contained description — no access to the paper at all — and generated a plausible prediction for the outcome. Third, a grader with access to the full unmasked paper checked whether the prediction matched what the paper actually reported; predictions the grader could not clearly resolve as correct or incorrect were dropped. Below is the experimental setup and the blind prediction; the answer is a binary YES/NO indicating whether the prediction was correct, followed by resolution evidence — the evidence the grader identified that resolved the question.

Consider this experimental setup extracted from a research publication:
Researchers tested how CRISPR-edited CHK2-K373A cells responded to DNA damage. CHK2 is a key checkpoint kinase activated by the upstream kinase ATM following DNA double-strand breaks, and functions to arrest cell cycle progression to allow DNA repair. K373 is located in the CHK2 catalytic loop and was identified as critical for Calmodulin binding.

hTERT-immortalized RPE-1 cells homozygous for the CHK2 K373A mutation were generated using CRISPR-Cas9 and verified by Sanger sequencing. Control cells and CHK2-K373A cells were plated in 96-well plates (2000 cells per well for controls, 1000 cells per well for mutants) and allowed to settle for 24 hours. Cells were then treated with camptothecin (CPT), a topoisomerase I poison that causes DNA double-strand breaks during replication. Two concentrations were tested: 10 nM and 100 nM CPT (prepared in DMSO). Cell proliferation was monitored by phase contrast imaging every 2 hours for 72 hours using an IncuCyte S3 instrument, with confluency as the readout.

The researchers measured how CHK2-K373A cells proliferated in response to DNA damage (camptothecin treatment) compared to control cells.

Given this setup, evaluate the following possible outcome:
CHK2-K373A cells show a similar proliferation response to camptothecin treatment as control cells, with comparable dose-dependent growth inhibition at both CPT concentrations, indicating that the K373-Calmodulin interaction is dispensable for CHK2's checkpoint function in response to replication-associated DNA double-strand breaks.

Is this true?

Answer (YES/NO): NO